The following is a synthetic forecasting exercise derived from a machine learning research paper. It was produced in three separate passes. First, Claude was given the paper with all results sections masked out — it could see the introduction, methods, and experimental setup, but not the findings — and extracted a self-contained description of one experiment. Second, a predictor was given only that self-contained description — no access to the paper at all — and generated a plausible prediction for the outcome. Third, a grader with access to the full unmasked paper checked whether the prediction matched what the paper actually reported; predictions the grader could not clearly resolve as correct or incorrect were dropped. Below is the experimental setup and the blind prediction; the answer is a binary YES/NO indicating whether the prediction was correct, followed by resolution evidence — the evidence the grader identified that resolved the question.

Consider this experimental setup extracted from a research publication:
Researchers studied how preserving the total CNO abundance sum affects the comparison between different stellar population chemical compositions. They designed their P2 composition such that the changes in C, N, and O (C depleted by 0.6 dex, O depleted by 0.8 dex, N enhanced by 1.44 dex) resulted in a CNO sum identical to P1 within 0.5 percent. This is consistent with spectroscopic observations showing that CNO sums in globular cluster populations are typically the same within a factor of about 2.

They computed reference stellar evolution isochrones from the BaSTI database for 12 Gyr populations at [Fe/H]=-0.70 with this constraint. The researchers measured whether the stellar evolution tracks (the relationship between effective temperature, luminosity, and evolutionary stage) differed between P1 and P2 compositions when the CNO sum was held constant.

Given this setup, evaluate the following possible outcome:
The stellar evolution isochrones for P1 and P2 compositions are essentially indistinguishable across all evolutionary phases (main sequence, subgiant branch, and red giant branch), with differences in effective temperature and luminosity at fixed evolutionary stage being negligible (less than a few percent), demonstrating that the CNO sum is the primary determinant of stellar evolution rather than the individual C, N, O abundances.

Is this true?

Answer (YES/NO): YES